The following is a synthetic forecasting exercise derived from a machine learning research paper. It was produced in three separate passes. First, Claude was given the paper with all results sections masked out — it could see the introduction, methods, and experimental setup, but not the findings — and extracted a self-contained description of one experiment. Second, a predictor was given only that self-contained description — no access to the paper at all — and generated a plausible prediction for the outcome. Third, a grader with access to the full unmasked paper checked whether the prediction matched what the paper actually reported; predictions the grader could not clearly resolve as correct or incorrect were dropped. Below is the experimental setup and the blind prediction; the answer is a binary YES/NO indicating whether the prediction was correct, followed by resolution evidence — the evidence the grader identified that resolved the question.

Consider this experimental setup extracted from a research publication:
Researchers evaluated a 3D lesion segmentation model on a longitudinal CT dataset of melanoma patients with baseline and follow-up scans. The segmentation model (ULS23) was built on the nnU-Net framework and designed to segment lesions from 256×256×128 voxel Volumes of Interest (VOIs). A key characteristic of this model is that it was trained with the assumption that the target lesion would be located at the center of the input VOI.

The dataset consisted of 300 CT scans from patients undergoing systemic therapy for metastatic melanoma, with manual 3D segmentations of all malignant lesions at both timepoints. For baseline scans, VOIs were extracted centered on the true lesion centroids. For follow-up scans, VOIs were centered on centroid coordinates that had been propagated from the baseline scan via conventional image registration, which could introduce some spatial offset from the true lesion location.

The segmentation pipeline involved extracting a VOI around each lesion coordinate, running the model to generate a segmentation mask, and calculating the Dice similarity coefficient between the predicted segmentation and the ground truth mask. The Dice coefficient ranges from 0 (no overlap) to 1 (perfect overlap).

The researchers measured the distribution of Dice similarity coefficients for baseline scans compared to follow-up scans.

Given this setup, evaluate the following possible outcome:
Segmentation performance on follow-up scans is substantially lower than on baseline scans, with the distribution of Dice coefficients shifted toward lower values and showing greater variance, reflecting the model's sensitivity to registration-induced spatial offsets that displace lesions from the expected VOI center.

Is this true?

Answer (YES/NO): YES